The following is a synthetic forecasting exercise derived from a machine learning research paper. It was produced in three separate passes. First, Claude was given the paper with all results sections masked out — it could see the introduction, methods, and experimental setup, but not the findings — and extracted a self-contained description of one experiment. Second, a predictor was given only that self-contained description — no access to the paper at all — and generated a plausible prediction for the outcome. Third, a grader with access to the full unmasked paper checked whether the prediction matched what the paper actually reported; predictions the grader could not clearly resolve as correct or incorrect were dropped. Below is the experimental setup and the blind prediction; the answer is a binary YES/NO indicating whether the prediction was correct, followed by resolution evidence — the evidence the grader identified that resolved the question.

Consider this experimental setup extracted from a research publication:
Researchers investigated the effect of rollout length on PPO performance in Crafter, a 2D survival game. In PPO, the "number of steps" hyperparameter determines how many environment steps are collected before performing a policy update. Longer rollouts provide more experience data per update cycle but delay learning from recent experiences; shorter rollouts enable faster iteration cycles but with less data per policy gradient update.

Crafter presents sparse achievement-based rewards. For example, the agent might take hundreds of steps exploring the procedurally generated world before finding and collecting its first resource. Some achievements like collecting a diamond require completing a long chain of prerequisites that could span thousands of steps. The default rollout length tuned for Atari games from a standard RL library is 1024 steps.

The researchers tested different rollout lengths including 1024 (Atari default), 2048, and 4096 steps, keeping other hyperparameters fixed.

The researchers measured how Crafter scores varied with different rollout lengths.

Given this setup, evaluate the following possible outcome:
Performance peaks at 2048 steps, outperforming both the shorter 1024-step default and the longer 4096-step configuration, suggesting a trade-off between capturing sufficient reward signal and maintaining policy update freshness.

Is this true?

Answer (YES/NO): NO